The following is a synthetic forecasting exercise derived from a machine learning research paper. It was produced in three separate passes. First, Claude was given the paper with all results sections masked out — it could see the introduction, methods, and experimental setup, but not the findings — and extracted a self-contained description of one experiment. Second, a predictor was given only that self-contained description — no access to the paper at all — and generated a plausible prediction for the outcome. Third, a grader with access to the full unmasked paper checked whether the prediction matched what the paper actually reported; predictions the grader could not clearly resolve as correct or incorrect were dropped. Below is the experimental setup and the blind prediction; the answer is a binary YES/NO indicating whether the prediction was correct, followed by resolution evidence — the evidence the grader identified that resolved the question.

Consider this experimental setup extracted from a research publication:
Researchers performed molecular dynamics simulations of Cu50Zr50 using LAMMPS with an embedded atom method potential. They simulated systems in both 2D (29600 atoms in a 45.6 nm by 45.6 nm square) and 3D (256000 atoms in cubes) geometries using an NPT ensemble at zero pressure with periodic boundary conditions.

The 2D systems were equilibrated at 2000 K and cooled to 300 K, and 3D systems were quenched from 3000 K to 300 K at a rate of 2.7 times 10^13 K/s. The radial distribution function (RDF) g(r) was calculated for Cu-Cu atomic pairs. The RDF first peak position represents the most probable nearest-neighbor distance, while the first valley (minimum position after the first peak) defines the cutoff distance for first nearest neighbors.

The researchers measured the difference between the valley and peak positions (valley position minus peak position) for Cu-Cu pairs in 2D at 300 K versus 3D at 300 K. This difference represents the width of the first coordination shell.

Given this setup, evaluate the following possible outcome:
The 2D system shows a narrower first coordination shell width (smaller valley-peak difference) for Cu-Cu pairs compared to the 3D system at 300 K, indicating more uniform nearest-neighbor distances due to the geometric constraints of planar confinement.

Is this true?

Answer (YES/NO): NO